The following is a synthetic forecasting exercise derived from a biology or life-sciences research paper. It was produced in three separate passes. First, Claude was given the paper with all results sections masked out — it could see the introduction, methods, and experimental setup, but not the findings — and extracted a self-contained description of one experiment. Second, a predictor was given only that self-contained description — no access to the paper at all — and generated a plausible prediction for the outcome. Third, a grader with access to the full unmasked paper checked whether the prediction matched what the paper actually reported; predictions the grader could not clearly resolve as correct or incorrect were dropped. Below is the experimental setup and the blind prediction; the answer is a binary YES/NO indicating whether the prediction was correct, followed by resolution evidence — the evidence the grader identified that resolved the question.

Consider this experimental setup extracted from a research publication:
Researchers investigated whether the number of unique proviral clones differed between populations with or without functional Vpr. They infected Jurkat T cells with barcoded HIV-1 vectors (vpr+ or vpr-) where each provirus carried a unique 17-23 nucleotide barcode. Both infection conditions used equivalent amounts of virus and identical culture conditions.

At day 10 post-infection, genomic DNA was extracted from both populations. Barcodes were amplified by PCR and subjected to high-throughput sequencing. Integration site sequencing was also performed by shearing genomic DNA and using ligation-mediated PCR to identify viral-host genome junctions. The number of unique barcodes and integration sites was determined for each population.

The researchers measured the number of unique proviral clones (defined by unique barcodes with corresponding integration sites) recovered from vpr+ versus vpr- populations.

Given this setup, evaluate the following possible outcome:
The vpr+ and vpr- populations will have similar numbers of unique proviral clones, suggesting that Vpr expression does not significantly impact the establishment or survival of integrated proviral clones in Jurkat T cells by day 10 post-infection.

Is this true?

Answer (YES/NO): NO